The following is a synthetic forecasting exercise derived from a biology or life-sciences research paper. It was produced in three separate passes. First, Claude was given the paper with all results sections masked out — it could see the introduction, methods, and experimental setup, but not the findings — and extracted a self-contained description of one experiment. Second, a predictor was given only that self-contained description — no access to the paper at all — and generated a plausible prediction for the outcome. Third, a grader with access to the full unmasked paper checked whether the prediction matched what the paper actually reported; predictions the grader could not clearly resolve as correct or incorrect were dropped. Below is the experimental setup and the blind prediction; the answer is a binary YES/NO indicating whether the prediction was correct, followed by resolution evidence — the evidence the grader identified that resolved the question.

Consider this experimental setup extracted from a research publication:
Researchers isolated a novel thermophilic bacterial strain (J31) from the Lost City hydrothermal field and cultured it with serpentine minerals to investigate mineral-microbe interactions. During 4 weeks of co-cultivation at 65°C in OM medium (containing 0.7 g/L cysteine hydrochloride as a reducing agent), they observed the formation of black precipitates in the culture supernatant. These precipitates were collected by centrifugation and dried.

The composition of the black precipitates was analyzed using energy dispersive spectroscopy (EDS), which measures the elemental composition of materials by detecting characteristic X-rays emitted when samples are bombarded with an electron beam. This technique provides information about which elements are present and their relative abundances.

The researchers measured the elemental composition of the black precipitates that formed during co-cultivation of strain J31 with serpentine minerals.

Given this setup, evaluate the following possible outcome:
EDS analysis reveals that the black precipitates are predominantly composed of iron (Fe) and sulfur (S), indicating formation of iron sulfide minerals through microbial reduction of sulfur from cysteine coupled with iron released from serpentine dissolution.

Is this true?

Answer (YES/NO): NO